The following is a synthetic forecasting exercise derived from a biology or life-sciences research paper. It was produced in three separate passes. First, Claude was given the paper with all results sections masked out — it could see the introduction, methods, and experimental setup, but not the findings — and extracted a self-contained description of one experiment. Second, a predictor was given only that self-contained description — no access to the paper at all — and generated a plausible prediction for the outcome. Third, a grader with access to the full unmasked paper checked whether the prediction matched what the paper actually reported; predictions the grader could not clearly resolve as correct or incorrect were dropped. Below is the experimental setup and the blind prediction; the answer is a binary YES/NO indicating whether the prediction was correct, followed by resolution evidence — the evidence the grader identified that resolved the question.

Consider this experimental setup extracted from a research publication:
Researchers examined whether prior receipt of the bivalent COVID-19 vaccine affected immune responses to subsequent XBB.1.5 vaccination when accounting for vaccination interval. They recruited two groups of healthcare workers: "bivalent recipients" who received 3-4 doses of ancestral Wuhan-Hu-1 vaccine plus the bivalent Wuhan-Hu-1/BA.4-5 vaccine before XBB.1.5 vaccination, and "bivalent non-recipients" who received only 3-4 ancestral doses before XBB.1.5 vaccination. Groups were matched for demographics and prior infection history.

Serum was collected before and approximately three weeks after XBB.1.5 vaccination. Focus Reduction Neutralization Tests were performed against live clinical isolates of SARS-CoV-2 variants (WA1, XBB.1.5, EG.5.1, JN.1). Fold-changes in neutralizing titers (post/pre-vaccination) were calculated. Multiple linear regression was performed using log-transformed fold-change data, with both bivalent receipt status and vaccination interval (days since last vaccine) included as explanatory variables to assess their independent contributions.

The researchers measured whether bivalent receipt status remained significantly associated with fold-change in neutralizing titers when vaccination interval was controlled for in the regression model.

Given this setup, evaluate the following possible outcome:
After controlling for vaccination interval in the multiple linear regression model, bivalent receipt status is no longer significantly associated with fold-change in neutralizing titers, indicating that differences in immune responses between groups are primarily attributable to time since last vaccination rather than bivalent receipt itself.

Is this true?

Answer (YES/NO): NO